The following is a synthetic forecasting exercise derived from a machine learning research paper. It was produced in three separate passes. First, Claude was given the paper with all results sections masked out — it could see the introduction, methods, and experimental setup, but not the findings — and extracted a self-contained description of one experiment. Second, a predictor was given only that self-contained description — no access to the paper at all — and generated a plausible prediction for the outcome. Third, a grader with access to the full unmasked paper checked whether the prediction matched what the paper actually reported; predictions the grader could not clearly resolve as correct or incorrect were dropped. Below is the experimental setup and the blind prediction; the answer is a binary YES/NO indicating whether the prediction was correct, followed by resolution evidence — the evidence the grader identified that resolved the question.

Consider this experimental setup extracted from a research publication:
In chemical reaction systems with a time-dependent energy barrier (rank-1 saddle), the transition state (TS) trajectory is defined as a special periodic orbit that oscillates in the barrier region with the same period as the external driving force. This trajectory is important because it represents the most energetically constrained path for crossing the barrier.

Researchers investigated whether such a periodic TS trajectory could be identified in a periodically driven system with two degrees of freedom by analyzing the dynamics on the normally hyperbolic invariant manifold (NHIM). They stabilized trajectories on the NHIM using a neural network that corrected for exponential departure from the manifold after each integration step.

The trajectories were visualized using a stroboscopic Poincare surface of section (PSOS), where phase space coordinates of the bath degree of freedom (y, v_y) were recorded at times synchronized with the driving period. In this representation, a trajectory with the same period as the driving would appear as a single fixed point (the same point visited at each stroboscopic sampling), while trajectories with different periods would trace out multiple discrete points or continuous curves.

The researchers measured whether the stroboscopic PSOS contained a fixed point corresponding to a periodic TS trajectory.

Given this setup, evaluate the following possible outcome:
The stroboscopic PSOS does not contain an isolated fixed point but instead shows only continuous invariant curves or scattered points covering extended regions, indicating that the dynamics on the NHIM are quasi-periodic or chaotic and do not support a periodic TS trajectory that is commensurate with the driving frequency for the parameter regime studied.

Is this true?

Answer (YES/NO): NO